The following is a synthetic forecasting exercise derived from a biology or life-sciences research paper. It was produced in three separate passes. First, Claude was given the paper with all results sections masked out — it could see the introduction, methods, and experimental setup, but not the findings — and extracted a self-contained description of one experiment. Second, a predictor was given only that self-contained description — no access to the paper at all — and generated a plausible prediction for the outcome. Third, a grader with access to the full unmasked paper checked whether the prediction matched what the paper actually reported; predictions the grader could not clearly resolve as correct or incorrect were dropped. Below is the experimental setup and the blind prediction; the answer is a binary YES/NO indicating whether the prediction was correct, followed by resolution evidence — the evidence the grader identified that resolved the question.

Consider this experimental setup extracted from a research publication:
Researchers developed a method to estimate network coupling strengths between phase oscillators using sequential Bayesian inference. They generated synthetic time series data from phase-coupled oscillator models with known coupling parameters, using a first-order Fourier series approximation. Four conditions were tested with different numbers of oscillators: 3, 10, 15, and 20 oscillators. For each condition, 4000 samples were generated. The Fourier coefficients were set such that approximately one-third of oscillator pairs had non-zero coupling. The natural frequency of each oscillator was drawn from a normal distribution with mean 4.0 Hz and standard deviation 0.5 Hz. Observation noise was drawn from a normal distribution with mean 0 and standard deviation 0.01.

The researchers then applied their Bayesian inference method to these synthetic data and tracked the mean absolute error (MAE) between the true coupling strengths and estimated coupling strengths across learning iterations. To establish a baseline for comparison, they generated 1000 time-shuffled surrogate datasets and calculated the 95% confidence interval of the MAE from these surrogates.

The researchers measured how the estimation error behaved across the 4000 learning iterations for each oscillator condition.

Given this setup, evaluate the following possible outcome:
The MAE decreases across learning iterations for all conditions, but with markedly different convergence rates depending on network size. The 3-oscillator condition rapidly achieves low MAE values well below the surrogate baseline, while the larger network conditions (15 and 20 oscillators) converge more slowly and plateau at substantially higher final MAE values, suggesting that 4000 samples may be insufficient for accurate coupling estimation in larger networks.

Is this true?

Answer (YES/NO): NO